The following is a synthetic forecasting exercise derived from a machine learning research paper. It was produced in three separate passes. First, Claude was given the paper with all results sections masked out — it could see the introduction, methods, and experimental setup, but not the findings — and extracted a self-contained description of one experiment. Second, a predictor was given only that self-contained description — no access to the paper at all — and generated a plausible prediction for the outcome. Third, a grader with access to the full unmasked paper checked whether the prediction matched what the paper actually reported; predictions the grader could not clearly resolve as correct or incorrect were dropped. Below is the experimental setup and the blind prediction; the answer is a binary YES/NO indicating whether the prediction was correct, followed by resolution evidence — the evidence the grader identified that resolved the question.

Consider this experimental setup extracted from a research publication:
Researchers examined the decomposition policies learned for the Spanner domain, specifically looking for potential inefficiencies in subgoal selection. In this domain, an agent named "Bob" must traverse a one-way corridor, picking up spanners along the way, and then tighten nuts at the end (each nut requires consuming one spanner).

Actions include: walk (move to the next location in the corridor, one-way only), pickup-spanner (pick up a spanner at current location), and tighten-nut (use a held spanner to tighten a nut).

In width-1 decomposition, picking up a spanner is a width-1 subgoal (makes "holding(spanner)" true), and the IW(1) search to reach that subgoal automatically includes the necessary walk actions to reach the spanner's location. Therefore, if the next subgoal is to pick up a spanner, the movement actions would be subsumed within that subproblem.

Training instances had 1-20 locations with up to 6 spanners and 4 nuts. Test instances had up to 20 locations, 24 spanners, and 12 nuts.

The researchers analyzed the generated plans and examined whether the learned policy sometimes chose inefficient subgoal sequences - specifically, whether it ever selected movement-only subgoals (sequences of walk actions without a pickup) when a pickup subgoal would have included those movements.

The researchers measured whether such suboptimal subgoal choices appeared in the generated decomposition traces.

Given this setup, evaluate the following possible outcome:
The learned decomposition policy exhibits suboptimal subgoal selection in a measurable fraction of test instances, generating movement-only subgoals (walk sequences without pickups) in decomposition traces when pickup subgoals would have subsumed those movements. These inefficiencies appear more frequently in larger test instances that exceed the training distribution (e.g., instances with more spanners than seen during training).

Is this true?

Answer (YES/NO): NO